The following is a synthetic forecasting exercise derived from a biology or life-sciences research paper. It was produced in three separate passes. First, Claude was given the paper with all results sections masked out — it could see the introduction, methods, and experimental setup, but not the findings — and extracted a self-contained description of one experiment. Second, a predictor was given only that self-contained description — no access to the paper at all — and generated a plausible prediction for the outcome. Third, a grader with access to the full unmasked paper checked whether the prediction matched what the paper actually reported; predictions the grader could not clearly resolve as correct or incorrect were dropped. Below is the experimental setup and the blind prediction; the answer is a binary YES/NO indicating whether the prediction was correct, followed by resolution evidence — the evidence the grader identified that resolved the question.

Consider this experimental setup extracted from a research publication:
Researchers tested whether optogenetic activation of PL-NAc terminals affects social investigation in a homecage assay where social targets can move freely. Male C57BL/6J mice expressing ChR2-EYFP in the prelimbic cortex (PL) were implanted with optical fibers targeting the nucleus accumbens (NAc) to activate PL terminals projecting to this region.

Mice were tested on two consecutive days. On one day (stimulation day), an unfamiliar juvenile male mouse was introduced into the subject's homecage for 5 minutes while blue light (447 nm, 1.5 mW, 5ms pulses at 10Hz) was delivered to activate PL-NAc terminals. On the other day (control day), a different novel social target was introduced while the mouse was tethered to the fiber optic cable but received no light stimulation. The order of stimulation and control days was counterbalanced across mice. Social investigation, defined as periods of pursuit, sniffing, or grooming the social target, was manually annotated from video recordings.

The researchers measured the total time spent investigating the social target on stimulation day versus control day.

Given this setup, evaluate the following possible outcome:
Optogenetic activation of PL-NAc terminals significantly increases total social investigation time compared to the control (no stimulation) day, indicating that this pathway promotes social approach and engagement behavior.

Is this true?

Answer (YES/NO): NO